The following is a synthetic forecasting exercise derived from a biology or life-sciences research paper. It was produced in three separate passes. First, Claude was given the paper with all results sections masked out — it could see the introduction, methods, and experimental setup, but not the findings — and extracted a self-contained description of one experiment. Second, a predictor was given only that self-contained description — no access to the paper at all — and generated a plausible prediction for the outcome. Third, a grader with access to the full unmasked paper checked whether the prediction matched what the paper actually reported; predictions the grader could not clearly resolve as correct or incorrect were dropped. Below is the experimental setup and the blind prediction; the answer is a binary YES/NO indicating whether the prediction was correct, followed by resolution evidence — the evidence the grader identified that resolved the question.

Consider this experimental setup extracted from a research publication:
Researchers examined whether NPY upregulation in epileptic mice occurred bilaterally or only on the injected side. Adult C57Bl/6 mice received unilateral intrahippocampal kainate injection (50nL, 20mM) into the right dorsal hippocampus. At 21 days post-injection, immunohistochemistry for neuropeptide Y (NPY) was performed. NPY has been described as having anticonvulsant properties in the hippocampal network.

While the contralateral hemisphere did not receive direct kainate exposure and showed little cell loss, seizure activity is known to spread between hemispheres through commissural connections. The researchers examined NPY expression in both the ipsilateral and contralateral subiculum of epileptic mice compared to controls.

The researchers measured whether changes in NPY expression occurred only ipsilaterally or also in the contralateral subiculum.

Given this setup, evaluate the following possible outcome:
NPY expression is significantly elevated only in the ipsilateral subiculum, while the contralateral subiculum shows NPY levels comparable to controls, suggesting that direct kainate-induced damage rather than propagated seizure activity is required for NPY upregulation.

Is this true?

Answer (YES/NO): NO